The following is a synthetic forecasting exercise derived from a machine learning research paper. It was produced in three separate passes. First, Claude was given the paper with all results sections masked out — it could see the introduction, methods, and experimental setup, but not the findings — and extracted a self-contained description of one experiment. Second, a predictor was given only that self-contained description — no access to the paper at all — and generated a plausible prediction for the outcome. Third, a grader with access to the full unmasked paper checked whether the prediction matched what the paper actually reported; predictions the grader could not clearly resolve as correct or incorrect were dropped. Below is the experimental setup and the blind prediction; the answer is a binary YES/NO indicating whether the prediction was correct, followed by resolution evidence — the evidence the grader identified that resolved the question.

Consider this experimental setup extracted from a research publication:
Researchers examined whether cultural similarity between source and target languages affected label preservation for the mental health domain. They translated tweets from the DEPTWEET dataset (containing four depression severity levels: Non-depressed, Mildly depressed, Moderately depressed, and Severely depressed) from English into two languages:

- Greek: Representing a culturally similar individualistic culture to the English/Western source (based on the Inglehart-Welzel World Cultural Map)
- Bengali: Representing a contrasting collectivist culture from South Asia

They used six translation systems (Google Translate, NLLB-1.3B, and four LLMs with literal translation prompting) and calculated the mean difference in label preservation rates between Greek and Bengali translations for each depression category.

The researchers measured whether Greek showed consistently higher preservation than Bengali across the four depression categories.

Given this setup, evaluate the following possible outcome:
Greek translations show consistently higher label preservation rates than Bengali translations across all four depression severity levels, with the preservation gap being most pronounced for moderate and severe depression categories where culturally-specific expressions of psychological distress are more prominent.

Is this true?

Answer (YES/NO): NO